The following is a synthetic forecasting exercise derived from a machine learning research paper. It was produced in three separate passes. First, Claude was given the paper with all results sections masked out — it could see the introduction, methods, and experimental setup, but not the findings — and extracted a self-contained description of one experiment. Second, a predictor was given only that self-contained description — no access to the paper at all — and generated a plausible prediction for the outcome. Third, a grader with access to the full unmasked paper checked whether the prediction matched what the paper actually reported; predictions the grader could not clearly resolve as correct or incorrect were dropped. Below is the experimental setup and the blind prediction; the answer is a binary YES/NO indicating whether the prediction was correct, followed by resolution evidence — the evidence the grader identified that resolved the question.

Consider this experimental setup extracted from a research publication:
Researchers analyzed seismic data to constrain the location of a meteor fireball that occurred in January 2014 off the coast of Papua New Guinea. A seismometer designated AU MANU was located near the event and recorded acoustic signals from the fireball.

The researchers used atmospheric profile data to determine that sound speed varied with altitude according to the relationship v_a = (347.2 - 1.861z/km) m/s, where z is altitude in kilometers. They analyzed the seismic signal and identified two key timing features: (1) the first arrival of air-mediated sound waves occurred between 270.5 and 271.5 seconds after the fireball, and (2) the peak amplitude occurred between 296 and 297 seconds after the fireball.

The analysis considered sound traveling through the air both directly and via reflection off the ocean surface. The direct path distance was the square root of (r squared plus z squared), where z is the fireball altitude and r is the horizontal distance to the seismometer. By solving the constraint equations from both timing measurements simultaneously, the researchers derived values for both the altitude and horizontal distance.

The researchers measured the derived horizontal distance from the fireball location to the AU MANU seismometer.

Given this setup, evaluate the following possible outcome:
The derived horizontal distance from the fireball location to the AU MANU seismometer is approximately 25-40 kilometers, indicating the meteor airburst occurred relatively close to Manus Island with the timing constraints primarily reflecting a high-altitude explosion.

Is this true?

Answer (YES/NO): NO